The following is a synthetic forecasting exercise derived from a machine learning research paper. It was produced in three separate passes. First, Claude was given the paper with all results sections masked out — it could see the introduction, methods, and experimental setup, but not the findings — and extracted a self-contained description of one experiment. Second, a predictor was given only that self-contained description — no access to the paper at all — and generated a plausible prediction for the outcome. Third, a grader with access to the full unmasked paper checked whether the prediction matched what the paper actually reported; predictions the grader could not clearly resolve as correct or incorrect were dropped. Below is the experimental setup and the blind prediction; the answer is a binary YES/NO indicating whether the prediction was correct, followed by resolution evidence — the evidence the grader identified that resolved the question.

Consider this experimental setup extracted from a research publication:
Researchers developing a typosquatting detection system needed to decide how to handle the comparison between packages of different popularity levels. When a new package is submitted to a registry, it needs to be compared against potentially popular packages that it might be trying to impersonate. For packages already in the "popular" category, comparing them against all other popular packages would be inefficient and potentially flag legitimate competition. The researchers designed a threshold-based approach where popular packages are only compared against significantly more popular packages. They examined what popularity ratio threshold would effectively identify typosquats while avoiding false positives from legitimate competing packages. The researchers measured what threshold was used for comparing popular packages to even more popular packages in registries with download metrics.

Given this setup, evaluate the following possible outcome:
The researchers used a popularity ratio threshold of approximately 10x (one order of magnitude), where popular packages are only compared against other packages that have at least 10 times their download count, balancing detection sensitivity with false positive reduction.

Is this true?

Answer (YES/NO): YES